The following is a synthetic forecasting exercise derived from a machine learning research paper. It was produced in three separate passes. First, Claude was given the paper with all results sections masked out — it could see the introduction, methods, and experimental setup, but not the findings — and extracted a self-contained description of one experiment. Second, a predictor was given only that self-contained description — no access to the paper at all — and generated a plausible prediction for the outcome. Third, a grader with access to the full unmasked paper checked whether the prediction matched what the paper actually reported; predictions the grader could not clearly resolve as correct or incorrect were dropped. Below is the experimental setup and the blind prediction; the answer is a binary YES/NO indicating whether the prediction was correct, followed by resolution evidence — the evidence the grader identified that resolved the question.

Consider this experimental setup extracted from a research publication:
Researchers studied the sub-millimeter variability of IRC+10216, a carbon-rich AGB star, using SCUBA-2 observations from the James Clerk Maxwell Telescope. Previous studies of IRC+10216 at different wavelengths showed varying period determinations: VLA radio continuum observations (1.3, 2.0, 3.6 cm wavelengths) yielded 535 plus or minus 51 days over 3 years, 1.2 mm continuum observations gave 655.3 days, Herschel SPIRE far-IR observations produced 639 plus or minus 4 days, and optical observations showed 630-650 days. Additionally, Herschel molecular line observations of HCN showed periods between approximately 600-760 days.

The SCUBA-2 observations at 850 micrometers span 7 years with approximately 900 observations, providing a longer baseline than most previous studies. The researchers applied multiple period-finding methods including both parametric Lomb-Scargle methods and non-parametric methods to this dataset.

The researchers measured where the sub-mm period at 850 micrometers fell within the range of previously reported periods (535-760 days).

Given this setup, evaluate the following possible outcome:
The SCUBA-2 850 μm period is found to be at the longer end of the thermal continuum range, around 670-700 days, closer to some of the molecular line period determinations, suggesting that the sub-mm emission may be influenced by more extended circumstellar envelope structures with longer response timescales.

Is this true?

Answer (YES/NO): NO